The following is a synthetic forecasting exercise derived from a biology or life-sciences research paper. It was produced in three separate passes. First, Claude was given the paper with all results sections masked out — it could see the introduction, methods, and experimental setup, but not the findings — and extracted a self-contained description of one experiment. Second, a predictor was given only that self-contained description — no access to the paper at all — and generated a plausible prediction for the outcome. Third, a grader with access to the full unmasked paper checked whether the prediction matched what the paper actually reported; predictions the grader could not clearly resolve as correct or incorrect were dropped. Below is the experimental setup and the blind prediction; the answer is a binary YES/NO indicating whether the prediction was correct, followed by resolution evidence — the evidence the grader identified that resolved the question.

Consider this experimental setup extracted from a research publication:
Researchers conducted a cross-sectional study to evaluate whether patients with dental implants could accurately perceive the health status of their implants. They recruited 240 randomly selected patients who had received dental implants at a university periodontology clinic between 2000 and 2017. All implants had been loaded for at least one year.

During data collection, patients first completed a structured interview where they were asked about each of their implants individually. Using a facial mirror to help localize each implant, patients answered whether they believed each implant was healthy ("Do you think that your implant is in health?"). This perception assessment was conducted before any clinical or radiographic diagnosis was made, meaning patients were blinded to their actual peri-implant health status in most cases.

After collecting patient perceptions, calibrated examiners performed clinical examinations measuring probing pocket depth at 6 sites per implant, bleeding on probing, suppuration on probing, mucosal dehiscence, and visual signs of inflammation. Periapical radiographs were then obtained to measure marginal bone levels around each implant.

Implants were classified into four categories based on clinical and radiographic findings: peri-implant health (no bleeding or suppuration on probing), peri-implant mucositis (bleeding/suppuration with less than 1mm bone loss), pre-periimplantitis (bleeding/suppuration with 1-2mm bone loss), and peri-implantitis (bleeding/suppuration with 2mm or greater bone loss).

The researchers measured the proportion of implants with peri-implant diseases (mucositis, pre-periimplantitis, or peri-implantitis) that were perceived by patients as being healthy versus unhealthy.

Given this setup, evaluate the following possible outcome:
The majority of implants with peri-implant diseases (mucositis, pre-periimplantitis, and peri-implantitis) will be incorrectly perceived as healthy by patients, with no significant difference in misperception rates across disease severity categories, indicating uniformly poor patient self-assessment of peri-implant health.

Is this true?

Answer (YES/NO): YES